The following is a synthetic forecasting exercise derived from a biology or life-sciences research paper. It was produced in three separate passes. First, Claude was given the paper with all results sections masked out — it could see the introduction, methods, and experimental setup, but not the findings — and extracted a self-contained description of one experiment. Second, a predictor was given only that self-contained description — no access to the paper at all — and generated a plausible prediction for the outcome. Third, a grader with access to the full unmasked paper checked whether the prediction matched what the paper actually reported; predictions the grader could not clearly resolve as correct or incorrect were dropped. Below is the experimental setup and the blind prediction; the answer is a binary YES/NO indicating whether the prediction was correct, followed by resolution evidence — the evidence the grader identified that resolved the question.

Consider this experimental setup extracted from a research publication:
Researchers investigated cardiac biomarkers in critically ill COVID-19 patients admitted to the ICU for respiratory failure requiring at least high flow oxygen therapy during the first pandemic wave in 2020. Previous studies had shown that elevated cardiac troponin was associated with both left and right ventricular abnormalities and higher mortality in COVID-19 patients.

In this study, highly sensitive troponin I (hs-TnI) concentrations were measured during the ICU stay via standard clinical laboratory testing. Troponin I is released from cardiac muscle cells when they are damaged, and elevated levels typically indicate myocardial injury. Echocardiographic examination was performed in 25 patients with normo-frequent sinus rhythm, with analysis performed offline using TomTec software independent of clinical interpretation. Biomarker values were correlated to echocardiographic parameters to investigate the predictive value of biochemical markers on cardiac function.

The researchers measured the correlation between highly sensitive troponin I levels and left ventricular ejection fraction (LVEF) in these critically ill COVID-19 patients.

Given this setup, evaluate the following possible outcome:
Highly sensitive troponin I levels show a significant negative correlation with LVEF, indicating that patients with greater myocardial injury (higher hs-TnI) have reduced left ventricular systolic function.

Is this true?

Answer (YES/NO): NO